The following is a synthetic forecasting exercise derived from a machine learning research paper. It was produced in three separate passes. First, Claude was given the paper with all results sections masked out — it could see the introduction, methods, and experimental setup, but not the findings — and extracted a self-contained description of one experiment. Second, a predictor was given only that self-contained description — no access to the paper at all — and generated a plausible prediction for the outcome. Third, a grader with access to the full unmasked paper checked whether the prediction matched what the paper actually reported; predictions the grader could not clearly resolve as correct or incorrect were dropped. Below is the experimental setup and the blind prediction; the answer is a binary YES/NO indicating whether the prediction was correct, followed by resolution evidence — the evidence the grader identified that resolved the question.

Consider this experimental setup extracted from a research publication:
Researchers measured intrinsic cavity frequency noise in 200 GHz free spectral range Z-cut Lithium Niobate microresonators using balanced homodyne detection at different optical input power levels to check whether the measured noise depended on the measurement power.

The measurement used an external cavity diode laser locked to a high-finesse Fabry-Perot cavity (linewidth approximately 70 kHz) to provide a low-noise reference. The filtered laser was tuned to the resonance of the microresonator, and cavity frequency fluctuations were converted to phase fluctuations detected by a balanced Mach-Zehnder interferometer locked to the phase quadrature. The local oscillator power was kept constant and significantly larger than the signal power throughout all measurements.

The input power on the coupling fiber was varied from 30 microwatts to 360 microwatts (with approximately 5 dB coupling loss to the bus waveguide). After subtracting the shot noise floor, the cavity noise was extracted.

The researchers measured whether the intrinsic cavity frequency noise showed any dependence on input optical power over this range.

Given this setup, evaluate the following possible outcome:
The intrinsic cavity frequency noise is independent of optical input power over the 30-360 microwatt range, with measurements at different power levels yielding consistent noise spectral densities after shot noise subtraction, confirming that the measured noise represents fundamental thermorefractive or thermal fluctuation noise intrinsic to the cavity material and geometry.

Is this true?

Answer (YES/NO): NO